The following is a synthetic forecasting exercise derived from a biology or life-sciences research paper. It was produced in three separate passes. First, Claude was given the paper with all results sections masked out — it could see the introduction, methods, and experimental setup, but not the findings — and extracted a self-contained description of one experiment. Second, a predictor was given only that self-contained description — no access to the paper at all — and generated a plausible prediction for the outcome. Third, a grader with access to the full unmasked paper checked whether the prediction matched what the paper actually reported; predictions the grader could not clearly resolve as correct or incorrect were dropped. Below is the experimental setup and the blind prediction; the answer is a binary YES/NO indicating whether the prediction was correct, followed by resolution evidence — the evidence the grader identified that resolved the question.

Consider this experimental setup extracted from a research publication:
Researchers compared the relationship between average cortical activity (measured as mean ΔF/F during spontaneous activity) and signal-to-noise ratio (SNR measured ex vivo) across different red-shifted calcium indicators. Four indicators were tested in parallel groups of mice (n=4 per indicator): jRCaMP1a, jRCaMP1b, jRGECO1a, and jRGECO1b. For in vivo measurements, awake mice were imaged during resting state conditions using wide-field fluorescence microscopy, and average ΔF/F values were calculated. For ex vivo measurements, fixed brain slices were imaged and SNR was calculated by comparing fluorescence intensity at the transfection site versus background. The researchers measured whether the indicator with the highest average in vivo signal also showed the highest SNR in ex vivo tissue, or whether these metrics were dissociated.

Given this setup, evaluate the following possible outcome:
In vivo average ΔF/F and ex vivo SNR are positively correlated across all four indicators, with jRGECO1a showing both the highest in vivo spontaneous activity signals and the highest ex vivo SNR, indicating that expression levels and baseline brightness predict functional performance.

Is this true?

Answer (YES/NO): NO